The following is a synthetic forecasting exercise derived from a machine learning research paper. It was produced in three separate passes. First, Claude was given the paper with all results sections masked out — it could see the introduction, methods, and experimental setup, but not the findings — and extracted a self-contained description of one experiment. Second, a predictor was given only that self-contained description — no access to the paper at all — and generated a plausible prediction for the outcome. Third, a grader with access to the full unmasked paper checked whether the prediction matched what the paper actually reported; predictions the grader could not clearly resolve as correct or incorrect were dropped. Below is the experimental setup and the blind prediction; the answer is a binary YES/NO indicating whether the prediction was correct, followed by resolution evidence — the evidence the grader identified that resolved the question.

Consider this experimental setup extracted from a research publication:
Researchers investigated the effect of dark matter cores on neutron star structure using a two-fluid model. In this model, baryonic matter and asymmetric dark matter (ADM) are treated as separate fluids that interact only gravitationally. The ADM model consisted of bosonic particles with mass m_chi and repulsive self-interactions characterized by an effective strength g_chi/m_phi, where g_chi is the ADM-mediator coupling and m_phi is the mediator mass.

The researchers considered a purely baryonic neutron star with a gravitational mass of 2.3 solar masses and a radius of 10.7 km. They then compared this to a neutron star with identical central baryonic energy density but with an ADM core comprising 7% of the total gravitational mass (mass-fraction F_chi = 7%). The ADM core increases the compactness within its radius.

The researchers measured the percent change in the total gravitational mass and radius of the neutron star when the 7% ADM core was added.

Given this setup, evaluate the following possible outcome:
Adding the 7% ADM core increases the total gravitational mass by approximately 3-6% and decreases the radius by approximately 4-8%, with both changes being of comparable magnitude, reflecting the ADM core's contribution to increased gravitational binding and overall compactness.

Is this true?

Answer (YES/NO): NO